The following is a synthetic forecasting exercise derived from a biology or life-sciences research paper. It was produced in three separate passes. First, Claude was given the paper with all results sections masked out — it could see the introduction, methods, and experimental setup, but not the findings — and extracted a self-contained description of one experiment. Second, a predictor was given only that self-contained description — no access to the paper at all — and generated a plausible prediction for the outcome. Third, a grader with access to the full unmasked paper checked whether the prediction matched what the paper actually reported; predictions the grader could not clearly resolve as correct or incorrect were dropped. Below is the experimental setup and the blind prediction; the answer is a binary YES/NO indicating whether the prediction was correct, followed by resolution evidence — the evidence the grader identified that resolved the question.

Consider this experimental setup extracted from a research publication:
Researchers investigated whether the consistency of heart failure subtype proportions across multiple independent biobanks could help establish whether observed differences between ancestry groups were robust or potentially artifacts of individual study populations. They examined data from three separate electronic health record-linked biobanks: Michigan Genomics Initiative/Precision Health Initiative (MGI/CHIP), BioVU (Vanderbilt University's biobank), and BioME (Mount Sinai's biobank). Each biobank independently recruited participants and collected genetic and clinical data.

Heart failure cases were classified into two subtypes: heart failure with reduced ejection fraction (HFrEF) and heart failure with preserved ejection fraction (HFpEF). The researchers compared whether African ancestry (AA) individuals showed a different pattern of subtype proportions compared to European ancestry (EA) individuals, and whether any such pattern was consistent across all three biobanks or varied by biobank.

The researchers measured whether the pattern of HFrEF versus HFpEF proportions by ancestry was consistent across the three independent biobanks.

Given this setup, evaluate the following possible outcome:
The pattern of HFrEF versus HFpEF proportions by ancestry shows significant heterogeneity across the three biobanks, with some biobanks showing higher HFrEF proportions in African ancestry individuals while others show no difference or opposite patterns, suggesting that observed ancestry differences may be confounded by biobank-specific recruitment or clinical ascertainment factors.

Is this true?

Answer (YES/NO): NO